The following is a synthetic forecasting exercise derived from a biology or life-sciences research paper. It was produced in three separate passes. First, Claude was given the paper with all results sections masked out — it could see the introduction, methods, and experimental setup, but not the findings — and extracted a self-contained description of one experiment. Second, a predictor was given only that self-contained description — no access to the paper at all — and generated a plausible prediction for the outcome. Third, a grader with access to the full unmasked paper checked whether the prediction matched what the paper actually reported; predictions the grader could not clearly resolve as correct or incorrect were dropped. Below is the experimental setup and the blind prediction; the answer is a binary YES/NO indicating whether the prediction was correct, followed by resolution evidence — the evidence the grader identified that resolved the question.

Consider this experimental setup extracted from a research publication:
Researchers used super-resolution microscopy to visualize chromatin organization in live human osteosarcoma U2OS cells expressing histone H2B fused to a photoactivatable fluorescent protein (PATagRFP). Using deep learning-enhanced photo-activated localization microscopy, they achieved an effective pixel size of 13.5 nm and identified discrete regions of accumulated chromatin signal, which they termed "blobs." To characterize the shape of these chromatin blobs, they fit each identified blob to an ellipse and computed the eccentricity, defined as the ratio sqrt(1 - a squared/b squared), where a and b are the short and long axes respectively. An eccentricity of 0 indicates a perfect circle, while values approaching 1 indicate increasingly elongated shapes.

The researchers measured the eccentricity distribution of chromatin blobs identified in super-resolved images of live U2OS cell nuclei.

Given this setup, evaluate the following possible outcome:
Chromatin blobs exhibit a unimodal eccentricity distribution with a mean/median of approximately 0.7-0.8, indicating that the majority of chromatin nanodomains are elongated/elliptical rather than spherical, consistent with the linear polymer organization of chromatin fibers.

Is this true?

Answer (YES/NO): NO